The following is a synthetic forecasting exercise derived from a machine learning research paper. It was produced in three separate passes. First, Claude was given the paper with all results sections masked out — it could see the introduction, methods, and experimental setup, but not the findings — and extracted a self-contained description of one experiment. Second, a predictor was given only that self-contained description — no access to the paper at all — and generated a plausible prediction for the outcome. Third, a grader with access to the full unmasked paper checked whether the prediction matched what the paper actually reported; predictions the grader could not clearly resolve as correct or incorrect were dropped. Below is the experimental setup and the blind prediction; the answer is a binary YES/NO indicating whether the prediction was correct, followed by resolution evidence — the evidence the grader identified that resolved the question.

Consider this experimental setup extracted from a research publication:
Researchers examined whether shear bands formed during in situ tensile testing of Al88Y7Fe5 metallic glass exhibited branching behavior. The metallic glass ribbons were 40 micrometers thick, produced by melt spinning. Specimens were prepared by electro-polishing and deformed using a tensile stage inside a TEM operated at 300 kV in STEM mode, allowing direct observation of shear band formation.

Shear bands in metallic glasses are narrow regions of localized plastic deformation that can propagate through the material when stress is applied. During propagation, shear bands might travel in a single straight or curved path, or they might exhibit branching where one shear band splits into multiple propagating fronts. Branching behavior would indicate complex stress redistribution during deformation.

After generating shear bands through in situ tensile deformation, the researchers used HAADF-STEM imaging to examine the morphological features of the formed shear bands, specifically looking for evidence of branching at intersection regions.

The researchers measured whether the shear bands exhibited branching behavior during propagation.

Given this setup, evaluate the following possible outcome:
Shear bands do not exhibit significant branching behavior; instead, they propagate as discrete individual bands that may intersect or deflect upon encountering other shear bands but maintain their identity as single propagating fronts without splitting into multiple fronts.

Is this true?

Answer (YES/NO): NO